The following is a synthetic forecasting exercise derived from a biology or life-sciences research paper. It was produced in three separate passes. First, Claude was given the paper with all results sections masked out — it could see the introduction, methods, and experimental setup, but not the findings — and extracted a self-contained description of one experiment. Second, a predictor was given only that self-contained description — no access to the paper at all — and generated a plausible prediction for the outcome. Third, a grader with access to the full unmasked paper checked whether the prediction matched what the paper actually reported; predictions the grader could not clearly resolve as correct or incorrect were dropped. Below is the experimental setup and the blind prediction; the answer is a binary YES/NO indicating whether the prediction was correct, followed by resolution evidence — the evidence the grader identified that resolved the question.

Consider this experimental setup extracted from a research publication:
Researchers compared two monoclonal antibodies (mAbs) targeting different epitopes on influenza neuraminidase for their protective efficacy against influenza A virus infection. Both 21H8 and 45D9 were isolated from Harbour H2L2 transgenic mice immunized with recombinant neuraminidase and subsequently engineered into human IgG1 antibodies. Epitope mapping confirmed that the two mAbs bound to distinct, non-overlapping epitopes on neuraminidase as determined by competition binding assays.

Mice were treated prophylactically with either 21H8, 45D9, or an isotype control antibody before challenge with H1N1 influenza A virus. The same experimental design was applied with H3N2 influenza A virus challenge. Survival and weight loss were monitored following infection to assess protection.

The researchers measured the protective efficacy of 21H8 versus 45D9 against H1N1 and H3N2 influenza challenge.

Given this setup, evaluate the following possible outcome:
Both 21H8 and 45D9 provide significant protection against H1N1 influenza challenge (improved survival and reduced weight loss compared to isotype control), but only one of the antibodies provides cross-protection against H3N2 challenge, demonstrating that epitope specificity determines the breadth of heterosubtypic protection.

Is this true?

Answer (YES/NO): NO